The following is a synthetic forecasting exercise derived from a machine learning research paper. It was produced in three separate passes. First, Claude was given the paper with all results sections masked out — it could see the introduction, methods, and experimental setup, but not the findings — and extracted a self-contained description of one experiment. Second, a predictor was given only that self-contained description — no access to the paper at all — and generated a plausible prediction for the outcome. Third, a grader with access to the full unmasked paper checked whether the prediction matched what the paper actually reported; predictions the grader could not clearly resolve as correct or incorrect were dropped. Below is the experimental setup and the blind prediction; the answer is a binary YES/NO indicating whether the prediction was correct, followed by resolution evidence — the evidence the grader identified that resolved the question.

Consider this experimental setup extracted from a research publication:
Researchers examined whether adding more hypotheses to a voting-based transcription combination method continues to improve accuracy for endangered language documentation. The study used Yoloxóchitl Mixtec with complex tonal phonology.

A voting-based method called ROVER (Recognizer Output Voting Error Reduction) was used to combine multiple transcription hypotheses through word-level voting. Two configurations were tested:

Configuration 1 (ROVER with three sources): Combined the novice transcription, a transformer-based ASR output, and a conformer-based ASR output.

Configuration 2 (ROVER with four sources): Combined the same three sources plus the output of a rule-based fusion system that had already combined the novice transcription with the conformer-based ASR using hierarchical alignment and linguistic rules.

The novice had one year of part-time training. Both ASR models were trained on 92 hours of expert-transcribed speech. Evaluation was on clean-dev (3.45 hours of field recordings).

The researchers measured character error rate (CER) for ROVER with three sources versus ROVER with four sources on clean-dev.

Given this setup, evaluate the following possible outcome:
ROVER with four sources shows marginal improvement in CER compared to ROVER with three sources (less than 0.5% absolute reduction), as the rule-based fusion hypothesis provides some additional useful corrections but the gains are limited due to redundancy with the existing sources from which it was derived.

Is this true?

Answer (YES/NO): YES